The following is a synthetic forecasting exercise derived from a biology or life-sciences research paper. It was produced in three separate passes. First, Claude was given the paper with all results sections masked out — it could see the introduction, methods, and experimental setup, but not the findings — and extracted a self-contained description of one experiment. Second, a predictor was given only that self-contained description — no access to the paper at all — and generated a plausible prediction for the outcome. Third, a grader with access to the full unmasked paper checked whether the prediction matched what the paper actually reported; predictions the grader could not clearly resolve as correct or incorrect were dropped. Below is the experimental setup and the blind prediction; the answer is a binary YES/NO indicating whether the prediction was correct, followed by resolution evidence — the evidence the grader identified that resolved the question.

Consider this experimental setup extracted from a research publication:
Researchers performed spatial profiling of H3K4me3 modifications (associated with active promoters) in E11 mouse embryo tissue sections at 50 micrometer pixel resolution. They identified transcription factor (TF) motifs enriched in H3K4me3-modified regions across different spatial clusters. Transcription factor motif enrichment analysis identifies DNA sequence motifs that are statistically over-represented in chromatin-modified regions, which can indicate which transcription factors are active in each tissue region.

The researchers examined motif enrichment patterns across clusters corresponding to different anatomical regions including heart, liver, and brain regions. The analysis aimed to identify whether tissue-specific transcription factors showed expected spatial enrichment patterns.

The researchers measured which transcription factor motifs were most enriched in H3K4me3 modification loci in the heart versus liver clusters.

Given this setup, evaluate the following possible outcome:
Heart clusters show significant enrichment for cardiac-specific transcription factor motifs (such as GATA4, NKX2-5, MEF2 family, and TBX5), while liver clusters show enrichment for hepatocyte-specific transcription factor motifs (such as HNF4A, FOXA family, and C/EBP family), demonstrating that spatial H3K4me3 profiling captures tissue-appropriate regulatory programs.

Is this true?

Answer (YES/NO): NO